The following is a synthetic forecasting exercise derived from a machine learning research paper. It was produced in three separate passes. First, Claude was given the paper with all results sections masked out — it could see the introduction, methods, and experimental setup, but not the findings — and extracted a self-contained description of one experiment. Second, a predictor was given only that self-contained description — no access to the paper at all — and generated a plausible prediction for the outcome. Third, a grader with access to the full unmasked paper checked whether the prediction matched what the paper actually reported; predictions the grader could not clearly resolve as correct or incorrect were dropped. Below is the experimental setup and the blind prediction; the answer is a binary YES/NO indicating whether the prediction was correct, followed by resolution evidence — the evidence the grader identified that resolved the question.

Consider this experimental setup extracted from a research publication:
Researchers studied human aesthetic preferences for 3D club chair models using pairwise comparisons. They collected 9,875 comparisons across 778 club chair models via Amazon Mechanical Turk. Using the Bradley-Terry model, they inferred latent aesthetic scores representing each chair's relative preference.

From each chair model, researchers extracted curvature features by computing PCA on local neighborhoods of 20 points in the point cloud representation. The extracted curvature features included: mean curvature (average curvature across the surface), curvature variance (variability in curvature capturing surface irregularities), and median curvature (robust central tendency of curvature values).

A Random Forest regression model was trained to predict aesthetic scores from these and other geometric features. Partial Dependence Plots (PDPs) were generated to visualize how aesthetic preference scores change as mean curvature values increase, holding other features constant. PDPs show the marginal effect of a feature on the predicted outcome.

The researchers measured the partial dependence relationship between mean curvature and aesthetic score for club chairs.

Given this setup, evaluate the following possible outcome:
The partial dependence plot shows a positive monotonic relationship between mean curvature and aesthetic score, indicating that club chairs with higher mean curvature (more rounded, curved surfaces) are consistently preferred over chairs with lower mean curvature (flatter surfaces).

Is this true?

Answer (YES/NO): YES